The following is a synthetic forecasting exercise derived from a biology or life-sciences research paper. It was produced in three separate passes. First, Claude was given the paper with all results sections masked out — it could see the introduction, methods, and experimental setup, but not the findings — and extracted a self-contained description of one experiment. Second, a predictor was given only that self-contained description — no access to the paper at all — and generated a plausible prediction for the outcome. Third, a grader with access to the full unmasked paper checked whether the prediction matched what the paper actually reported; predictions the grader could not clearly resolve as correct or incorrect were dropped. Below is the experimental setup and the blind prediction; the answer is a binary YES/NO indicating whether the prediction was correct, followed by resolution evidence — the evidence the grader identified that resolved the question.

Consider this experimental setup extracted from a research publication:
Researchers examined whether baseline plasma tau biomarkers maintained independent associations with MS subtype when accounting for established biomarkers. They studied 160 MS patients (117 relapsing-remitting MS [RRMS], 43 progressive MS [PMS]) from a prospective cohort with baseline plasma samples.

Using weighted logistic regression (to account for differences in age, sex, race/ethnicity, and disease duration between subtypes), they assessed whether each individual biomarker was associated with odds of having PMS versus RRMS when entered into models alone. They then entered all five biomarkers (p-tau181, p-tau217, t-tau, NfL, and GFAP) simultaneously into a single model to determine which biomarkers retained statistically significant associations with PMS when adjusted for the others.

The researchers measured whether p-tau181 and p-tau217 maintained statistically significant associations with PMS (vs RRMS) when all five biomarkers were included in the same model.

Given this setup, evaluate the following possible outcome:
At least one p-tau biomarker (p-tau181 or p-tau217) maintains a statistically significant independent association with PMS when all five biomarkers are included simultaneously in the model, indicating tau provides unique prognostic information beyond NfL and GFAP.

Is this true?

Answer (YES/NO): YES